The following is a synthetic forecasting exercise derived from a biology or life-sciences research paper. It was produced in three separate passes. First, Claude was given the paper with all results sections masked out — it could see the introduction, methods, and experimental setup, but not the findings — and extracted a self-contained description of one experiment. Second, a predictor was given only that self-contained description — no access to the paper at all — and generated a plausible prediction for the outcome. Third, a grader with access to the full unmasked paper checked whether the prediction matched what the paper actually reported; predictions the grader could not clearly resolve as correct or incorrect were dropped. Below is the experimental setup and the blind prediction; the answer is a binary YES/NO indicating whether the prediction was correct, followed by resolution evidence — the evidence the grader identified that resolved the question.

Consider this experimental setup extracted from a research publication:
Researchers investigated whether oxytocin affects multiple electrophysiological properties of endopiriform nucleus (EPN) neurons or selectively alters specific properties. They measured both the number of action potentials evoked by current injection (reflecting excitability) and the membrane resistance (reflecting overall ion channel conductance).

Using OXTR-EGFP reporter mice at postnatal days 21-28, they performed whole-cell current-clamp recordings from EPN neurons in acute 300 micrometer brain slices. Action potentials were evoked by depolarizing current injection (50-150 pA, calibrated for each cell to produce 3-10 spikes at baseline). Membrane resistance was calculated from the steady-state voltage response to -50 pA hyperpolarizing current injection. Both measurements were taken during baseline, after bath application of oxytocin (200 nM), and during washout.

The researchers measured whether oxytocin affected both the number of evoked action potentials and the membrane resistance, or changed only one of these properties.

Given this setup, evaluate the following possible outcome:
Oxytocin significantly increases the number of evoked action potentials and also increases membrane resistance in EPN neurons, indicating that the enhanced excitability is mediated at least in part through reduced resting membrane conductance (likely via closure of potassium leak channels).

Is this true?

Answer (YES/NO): YES